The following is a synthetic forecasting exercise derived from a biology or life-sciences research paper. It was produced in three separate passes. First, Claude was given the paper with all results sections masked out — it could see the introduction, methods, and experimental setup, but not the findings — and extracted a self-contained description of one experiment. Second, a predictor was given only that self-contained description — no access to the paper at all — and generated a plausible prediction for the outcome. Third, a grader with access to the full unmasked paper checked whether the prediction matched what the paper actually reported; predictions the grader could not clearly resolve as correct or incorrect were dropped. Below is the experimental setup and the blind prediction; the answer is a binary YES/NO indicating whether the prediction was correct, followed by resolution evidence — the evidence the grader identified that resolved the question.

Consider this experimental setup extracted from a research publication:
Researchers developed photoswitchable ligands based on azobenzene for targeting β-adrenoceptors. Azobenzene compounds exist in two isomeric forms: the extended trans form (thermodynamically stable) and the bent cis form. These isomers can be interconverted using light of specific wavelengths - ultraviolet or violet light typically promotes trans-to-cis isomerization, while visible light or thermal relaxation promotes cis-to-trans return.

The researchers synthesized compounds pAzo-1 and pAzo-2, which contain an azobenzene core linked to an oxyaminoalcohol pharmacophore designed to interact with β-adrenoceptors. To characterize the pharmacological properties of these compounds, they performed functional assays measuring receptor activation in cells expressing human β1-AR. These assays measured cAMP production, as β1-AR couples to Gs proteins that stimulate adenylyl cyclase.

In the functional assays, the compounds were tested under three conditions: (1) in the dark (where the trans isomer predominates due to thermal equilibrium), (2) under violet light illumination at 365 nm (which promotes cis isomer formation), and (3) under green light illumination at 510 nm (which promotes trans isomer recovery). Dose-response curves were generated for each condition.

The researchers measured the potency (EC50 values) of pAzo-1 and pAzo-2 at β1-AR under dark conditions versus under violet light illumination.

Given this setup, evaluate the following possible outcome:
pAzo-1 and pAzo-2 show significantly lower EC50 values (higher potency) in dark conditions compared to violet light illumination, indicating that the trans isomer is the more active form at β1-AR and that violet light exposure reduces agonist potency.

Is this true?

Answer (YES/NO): YES